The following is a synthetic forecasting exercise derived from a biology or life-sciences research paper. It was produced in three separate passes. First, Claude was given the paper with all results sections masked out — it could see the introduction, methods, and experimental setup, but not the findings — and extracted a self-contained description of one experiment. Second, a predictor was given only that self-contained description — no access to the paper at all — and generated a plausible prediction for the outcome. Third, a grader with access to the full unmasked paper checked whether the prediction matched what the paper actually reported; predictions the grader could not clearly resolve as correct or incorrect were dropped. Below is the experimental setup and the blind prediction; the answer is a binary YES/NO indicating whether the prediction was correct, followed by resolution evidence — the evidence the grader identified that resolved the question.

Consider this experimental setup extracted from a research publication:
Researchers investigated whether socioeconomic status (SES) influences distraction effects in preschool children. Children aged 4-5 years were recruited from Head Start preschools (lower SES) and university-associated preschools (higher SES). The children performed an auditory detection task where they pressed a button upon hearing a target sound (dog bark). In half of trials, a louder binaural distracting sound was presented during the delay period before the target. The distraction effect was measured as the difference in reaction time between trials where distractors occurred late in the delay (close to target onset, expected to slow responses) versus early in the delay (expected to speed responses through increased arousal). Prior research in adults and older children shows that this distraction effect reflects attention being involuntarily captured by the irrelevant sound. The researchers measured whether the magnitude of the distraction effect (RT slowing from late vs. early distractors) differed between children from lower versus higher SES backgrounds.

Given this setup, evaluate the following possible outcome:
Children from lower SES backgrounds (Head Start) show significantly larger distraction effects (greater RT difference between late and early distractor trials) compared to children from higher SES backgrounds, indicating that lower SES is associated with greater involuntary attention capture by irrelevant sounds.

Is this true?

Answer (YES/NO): NO